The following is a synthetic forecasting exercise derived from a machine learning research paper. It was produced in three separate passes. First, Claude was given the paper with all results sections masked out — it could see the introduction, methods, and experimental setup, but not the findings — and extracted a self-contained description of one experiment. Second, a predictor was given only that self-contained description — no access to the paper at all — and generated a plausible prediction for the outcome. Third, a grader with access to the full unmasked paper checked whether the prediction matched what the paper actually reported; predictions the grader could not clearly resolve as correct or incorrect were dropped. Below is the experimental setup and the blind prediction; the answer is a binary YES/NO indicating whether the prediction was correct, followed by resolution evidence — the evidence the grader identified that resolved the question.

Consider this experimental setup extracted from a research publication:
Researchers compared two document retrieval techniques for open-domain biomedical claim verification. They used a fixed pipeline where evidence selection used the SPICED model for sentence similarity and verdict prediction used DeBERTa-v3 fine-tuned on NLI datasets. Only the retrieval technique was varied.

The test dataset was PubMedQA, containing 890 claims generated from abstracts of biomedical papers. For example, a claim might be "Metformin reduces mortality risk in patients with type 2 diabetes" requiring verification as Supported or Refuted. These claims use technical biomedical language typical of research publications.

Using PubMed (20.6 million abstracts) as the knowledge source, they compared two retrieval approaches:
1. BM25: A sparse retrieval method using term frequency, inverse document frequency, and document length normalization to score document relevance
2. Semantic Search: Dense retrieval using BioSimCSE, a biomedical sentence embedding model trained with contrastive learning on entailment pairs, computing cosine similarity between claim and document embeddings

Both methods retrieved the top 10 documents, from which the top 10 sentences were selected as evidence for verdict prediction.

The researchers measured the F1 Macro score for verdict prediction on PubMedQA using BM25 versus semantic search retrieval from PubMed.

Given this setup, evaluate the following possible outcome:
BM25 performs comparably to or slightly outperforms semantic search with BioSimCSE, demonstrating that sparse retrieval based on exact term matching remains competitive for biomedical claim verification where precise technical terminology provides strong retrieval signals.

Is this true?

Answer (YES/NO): NO